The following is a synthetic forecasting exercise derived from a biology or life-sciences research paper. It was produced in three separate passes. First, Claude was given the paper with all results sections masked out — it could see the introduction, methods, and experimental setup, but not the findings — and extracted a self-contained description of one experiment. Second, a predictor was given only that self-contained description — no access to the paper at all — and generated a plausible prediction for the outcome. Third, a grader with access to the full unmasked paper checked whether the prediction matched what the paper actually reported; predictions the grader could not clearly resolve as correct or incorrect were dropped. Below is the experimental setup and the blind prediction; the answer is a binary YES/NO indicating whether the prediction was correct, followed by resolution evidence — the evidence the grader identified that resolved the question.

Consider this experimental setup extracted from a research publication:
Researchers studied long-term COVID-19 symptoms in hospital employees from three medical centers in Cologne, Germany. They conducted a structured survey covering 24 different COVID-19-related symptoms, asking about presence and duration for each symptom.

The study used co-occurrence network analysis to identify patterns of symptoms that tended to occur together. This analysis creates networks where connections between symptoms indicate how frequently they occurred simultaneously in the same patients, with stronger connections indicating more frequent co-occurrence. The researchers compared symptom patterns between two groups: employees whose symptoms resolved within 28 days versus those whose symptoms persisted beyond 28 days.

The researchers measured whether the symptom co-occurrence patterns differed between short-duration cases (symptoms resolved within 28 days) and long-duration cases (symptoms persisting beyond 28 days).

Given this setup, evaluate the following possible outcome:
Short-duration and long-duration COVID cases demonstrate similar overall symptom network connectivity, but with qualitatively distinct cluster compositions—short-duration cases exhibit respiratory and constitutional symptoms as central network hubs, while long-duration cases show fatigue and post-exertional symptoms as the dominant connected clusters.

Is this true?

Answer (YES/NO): NO